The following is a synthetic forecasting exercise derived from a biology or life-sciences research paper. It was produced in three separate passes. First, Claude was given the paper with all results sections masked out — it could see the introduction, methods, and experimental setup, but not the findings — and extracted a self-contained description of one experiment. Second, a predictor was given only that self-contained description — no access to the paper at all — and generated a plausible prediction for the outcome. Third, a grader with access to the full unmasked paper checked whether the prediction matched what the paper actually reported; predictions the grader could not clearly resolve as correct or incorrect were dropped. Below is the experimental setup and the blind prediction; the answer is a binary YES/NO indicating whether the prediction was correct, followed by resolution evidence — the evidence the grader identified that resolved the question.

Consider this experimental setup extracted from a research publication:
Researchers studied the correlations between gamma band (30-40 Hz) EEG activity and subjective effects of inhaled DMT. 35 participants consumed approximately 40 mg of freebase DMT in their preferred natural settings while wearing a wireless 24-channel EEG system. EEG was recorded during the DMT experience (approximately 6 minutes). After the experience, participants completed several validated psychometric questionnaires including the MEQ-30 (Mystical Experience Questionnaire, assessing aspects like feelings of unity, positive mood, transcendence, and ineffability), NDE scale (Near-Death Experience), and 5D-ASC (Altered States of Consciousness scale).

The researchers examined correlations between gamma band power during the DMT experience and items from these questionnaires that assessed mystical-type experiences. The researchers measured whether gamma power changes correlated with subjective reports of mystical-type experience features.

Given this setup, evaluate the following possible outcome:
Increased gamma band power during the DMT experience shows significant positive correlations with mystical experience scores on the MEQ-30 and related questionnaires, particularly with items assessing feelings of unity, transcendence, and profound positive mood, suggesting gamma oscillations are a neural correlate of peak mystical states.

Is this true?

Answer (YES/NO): YES